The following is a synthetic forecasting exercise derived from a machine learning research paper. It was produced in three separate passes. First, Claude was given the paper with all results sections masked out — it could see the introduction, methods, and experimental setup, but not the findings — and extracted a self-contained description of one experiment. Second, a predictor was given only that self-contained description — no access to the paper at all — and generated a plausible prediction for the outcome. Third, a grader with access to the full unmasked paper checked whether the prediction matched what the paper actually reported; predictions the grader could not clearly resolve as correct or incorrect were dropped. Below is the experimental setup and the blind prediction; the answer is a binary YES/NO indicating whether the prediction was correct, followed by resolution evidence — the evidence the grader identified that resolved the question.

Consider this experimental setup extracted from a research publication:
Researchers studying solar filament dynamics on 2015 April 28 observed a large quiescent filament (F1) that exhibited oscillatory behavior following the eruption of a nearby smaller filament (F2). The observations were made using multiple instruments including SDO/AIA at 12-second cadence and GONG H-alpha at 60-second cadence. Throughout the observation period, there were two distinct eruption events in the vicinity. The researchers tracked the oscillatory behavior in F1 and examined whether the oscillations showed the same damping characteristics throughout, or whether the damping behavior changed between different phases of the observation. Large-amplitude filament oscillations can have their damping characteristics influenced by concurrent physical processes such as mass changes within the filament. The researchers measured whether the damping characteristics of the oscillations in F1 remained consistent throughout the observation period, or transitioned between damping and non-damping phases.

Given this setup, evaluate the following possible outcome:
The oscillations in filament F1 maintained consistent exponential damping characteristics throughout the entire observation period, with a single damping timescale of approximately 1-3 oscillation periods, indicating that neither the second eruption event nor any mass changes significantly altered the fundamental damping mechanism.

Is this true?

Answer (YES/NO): NO